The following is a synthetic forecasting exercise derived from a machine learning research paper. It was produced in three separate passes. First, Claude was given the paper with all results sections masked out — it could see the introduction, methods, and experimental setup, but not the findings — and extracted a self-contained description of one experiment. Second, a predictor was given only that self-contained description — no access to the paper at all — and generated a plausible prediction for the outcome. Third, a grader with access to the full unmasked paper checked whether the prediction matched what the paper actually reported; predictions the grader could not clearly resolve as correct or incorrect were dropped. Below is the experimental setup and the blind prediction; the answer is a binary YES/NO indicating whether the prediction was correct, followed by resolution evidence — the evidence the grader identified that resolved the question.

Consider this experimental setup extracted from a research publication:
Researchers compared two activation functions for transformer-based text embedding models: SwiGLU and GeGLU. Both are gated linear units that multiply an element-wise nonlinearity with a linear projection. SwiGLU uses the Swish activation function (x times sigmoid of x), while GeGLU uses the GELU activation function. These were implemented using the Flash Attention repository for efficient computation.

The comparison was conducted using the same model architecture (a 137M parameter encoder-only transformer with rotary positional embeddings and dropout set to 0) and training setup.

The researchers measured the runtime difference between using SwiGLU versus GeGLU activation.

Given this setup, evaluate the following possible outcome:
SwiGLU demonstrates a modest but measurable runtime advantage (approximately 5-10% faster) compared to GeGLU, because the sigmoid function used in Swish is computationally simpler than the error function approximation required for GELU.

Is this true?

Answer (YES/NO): NO